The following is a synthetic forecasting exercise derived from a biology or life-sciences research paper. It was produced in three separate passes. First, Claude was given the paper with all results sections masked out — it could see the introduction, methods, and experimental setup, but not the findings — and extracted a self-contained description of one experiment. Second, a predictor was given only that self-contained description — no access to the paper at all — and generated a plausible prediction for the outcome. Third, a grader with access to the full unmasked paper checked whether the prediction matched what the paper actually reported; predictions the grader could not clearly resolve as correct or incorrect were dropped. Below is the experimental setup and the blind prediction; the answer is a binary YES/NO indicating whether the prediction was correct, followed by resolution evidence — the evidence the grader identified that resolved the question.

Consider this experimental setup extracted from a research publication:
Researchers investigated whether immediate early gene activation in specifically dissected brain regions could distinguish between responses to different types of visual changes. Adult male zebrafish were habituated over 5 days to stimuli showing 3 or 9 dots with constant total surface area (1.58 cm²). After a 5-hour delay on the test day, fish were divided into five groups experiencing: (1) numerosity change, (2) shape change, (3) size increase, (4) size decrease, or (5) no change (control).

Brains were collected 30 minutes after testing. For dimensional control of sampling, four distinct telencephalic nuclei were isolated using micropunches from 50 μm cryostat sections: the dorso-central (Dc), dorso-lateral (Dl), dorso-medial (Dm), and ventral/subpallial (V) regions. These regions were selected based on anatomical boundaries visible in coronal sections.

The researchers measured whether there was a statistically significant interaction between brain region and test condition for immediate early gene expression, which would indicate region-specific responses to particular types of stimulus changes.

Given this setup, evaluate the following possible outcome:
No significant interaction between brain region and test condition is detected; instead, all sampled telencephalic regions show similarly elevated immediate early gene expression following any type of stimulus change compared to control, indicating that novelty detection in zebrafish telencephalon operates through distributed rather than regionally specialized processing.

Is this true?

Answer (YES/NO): NO